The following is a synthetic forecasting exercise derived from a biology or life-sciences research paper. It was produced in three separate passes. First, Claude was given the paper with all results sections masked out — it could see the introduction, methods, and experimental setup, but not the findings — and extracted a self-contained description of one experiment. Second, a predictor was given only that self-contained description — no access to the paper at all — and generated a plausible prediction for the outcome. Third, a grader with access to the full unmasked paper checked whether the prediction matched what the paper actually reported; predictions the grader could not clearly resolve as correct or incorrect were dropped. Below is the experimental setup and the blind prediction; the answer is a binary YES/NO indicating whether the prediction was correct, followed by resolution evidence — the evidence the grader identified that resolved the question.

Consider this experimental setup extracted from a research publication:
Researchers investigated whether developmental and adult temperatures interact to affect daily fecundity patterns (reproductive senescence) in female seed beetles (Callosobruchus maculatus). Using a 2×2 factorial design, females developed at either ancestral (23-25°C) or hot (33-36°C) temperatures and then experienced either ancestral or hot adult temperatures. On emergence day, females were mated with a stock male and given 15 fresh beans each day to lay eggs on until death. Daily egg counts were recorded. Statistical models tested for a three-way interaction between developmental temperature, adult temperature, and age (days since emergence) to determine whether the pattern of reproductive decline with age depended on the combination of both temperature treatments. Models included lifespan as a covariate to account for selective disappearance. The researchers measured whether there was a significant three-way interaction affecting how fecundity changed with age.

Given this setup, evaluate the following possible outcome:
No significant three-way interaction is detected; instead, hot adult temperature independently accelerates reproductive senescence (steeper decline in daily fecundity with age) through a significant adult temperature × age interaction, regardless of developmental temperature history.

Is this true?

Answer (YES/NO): NO